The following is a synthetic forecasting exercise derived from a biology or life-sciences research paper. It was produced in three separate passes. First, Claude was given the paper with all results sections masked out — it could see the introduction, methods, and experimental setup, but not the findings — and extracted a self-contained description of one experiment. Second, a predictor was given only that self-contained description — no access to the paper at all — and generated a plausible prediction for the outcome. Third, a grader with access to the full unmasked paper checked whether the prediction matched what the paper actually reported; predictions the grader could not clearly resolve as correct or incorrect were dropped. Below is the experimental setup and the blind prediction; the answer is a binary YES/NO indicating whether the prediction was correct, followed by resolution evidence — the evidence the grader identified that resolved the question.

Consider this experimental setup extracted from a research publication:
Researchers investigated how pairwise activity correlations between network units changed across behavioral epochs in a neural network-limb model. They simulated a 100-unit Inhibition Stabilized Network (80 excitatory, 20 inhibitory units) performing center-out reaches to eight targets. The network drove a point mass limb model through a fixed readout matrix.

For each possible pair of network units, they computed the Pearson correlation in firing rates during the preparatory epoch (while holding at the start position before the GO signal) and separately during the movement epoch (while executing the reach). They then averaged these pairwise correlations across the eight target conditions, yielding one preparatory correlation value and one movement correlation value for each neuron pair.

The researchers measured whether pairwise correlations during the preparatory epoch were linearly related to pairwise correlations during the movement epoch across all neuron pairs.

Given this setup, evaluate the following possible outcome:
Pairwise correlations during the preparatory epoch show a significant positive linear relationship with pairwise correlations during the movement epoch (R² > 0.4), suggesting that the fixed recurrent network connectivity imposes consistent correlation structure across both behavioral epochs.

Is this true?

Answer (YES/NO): NO